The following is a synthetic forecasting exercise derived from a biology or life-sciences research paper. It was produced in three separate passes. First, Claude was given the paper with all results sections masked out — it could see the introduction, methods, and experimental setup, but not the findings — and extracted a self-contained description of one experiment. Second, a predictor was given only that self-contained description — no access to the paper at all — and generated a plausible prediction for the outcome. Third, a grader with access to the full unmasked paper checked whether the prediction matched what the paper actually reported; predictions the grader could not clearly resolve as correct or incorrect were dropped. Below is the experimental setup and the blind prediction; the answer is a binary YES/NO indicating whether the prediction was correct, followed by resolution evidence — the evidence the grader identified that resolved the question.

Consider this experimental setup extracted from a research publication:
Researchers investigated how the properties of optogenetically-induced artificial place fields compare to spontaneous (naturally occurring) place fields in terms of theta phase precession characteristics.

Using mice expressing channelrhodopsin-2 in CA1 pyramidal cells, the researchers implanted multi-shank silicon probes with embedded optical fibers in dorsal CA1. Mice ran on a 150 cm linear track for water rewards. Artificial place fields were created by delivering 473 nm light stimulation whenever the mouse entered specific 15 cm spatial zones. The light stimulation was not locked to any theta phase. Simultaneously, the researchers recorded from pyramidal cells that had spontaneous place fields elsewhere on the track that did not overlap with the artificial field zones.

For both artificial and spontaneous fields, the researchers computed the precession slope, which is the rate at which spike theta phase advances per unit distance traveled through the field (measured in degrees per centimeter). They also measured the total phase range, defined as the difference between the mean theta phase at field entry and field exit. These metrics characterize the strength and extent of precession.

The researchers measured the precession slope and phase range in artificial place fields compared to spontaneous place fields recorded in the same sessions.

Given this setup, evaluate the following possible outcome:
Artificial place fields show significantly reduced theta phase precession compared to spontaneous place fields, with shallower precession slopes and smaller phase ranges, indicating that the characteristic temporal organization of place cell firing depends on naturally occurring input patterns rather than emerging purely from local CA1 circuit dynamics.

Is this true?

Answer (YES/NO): NO